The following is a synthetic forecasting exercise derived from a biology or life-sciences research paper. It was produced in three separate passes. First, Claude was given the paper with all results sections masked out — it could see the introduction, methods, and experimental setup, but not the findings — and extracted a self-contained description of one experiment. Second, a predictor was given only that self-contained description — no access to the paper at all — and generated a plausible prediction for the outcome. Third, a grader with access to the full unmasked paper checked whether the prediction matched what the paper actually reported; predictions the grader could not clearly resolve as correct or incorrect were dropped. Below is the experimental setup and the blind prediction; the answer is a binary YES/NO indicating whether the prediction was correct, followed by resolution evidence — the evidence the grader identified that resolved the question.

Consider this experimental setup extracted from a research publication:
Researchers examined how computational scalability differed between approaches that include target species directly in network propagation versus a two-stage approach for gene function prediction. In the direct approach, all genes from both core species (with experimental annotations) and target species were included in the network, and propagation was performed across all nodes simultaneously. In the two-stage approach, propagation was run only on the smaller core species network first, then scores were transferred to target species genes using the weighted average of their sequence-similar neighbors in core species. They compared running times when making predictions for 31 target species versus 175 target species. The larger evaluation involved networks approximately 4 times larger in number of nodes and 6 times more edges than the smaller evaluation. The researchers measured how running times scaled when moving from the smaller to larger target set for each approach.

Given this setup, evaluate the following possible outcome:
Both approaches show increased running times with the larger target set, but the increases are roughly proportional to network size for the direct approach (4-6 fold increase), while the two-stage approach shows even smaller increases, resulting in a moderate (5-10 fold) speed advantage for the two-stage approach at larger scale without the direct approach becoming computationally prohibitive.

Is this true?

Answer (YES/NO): NO